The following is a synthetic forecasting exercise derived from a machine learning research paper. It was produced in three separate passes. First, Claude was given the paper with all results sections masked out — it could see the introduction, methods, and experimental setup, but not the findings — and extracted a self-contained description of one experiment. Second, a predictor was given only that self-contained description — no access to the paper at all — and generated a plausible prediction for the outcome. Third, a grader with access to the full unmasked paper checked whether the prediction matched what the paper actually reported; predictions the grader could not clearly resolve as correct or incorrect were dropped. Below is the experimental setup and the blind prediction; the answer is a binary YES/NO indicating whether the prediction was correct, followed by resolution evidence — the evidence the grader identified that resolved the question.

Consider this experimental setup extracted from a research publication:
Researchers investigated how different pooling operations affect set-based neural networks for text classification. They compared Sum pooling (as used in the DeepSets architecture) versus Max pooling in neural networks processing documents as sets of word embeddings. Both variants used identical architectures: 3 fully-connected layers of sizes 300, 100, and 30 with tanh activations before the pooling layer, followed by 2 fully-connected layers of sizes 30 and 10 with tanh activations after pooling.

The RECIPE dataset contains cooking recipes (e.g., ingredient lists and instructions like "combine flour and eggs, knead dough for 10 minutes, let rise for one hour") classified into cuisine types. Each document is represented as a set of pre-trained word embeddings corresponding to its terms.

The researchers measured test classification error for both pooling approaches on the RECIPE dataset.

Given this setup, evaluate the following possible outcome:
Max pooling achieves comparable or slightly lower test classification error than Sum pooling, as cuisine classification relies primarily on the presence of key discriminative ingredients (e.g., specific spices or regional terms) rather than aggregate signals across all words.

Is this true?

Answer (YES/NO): NO